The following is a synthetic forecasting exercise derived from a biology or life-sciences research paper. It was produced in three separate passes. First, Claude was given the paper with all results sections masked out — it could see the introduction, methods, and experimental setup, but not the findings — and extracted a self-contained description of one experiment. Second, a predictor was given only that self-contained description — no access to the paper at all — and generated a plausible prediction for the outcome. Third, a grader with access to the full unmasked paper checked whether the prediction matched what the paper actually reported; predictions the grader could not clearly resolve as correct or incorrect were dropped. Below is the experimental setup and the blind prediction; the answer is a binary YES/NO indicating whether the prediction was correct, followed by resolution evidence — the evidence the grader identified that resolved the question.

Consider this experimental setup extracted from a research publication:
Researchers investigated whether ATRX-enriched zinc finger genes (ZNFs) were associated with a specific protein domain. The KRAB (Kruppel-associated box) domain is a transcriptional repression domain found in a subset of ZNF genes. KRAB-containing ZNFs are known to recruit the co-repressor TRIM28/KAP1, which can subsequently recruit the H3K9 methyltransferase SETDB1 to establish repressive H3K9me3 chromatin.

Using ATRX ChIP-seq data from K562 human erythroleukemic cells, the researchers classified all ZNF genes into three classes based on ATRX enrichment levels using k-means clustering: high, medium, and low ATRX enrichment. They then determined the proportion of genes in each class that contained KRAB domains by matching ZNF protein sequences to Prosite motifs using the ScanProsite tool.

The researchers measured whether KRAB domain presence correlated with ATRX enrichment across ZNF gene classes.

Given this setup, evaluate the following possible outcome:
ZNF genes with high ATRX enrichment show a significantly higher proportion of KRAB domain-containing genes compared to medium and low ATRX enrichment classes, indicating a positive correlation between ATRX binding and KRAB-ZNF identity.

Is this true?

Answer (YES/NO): NO